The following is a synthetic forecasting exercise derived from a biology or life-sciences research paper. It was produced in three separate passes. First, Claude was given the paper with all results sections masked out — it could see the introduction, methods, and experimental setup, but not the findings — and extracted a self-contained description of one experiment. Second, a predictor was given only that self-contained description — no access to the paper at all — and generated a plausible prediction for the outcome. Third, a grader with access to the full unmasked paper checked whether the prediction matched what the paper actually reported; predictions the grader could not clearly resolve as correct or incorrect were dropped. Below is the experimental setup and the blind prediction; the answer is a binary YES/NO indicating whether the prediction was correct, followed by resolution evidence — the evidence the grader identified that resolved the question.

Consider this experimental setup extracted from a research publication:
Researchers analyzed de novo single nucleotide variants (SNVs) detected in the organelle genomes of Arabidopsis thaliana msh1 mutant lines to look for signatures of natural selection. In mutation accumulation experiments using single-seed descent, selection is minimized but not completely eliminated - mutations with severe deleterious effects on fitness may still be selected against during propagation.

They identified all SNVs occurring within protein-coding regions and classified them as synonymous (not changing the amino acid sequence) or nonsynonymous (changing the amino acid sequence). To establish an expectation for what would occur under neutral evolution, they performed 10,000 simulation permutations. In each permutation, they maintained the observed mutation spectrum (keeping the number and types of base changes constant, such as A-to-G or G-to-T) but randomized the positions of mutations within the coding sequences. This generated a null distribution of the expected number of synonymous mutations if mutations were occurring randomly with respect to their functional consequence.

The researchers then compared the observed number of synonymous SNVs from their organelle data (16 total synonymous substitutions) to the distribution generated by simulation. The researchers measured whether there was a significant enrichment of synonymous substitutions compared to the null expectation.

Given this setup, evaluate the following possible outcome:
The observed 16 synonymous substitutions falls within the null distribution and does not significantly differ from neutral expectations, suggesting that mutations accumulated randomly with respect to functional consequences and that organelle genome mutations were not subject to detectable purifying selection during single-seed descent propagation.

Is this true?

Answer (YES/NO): YES